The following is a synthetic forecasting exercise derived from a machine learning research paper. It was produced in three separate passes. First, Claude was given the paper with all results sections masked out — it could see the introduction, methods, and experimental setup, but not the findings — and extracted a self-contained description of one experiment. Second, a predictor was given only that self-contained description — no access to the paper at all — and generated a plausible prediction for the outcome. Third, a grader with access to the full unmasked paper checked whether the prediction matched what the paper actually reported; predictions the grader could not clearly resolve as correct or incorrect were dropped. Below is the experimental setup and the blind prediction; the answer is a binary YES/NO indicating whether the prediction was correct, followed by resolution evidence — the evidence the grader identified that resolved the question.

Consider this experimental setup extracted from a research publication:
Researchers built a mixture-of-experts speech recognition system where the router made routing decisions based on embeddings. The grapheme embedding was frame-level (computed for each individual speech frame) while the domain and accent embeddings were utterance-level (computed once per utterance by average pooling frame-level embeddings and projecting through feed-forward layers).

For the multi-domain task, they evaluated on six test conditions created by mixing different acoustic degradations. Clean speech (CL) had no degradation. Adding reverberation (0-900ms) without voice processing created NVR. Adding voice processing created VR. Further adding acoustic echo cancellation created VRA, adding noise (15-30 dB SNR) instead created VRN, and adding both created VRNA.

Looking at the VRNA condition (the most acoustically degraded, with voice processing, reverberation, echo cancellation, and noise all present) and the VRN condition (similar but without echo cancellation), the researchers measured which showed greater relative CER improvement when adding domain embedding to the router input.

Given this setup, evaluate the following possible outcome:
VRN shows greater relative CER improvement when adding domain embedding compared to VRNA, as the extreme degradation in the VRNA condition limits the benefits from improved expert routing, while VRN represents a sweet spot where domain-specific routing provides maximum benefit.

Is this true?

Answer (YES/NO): YES